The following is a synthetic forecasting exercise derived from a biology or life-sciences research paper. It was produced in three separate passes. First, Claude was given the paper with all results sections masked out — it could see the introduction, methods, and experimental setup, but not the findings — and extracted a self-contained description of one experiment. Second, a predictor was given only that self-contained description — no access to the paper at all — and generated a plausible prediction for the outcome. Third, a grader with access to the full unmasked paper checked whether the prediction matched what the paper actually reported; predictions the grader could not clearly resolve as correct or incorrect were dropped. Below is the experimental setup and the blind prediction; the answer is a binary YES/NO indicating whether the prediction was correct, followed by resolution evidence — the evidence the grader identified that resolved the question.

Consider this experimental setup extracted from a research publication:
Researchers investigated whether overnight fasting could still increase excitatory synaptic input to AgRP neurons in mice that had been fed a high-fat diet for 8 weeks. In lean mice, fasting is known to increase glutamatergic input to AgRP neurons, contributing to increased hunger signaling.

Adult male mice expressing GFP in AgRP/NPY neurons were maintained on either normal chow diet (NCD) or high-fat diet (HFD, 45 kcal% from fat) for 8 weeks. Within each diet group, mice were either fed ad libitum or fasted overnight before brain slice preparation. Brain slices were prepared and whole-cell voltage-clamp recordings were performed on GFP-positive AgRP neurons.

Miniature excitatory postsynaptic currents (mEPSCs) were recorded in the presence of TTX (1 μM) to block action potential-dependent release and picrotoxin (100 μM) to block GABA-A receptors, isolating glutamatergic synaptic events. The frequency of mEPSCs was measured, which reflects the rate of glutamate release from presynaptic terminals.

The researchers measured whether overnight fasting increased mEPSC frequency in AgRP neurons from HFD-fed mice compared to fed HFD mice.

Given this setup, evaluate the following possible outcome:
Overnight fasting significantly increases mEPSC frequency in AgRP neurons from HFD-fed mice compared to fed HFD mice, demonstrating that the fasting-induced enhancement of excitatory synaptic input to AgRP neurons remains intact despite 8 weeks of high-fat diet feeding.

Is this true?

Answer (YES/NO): YES